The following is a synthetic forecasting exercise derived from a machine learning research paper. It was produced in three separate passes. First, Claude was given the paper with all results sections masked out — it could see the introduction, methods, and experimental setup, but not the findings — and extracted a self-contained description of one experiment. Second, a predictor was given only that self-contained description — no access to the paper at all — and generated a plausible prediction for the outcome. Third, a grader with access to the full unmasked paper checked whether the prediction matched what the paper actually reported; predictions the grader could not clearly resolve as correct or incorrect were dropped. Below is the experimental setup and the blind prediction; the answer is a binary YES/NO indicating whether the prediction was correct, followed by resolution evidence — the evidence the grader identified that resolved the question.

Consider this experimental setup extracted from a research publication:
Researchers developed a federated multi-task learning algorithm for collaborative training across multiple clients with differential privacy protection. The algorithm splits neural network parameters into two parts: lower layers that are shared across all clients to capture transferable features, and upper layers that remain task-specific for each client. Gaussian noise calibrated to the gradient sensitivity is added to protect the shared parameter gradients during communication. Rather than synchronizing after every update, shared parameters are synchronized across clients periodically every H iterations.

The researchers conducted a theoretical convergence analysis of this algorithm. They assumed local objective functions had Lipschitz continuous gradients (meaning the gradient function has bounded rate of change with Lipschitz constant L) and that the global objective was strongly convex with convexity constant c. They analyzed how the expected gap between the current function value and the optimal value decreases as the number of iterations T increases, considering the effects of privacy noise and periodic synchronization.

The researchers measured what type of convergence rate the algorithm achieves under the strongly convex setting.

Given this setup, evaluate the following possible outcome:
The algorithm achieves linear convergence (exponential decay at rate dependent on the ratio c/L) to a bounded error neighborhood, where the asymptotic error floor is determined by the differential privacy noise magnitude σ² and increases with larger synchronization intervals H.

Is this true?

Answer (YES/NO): YES